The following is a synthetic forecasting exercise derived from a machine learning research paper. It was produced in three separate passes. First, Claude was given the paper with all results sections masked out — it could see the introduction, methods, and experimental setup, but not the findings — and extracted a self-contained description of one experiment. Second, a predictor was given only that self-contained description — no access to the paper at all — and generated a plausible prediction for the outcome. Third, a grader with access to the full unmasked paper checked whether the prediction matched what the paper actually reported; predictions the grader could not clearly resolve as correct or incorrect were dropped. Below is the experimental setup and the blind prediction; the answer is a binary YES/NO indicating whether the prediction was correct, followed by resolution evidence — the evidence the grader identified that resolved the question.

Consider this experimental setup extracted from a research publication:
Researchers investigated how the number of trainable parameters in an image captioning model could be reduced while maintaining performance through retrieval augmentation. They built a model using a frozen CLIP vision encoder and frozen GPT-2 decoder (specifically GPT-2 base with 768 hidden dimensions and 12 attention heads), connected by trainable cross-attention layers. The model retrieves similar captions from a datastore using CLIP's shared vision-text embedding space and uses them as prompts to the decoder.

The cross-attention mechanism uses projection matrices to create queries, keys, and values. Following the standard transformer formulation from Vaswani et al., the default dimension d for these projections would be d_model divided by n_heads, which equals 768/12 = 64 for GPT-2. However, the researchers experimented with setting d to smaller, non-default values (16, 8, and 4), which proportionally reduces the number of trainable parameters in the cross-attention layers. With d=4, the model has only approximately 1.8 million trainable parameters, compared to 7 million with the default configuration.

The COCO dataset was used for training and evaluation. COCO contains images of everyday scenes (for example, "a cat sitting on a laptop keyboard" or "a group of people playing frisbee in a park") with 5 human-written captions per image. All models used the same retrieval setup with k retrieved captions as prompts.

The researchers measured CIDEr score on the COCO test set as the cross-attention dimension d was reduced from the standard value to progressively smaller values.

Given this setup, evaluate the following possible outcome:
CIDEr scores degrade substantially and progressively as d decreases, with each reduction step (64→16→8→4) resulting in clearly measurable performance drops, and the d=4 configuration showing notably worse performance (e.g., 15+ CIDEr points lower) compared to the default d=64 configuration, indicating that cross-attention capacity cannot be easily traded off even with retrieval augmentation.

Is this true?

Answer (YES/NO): NO